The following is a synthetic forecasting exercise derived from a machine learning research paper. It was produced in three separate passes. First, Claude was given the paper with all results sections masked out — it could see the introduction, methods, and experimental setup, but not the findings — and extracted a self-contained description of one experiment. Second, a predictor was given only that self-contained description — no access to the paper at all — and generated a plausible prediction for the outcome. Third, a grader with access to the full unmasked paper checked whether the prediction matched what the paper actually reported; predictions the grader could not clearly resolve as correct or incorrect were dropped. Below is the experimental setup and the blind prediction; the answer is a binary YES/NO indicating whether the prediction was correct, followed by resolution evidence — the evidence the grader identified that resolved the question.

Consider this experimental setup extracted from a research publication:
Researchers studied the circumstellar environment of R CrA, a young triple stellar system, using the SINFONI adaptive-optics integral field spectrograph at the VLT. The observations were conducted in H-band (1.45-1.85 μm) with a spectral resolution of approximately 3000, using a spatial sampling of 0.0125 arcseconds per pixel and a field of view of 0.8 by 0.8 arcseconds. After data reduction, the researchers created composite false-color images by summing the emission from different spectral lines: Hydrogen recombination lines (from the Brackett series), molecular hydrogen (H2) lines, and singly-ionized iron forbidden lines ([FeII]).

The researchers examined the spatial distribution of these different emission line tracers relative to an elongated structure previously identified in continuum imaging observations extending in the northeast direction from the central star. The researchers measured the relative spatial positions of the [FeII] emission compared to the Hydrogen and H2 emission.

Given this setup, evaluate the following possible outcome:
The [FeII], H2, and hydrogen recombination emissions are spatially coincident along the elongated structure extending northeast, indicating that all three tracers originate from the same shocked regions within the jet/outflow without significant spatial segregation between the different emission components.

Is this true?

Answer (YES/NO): NO